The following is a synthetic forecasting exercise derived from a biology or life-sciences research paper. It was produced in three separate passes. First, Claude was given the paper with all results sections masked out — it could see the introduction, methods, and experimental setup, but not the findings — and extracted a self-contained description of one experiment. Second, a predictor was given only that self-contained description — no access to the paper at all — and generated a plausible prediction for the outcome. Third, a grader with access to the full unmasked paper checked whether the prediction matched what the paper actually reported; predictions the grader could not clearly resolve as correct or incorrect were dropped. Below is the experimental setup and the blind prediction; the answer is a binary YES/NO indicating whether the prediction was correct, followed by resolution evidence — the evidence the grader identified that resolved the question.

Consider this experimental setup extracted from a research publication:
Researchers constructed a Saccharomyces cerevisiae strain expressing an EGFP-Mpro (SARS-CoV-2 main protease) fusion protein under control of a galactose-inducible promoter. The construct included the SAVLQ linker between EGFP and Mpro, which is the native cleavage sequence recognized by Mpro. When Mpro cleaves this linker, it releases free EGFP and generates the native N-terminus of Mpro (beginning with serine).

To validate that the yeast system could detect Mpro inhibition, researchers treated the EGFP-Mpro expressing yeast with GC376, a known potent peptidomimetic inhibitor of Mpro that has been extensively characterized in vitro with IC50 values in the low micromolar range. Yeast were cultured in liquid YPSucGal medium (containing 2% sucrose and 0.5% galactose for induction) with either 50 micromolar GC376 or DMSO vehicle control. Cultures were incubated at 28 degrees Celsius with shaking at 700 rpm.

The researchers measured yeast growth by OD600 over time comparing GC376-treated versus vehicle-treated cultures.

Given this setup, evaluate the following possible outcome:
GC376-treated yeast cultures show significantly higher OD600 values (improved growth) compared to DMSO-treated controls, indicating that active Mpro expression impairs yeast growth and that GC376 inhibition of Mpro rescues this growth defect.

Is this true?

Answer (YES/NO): YES